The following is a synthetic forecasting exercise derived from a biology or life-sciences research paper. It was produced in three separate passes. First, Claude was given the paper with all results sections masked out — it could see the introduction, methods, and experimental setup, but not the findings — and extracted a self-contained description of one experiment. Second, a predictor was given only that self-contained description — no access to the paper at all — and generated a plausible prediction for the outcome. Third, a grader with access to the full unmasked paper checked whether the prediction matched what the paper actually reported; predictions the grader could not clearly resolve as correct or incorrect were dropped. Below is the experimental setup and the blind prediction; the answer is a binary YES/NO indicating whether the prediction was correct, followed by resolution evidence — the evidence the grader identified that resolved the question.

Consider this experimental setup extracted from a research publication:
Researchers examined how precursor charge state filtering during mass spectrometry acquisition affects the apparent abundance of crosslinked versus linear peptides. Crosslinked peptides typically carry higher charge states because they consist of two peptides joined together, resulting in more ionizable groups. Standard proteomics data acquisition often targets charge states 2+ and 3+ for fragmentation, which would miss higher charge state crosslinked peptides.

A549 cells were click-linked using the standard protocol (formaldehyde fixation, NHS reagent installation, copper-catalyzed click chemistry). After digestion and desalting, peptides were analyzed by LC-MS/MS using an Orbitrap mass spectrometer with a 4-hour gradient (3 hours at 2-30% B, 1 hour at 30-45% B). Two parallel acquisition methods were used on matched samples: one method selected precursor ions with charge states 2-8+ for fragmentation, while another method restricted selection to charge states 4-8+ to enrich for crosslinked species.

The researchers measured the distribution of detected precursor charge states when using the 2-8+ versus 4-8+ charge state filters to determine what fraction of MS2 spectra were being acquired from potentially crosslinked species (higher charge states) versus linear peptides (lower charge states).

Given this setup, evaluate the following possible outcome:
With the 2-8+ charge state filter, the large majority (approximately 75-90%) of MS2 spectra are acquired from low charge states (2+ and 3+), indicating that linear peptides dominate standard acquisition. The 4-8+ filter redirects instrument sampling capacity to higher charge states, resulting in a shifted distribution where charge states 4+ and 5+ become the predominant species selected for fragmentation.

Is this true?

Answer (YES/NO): NO